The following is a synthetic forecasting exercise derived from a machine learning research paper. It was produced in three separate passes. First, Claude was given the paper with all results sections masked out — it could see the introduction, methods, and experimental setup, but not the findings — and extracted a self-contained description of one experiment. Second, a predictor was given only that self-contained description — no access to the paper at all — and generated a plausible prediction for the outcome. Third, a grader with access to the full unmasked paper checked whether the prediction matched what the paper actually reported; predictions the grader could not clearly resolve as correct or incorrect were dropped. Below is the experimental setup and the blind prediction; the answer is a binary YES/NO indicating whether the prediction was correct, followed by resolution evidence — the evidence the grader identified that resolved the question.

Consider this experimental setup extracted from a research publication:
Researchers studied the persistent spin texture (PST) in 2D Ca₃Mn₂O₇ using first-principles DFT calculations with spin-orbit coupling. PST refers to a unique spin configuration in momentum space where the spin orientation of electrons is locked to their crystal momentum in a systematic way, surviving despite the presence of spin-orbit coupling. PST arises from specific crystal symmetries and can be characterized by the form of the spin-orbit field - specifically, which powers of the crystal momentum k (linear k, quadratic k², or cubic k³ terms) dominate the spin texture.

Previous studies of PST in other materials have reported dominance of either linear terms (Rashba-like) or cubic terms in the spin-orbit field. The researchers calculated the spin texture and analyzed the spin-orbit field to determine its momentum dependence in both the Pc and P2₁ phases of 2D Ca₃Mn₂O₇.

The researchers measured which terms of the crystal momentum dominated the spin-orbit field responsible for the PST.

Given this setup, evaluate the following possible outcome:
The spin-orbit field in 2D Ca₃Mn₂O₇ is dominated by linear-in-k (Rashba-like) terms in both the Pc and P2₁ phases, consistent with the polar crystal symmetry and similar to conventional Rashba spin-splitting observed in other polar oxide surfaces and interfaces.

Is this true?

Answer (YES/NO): NO